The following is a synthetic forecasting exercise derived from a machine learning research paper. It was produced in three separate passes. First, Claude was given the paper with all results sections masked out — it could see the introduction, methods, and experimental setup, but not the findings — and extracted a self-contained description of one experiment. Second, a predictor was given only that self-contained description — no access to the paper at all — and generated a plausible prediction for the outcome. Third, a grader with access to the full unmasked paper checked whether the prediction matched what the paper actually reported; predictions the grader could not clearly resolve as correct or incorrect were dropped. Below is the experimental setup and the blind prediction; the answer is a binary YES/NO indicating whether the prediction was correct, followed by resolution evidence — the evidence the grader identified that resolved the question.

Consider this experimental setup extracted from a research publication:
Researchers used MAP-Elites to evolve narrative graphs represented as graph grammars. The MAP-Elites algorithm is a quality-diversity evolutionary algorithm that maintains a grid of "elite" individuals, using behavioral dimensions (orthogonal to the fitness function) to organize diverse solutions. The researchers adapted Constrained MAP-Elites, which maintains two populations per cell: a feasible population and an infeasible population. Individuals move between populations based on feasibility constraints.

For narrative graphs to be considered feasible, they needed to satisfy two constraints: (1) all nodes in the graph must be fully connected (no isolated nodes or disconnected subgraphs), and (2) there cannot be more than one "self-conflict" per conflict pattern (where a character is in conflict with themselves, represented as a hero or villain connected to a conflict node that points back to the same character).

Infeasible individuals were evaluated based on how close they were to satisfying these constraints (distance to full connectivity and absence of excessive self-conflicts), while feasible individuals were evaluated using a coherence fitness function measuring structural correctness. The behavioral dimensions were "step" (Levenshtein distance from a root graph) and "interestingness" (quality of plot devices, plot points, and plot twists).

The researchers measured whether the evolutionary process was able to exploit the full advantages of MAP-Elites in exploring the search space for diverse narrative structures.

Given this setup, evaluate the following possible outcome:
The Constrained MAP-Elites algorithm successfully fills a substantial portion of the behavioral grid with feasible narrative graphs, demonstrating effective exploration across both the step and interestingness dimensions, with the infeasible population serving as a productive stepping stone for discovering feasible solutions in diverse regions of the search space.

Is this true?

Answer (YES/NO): NO